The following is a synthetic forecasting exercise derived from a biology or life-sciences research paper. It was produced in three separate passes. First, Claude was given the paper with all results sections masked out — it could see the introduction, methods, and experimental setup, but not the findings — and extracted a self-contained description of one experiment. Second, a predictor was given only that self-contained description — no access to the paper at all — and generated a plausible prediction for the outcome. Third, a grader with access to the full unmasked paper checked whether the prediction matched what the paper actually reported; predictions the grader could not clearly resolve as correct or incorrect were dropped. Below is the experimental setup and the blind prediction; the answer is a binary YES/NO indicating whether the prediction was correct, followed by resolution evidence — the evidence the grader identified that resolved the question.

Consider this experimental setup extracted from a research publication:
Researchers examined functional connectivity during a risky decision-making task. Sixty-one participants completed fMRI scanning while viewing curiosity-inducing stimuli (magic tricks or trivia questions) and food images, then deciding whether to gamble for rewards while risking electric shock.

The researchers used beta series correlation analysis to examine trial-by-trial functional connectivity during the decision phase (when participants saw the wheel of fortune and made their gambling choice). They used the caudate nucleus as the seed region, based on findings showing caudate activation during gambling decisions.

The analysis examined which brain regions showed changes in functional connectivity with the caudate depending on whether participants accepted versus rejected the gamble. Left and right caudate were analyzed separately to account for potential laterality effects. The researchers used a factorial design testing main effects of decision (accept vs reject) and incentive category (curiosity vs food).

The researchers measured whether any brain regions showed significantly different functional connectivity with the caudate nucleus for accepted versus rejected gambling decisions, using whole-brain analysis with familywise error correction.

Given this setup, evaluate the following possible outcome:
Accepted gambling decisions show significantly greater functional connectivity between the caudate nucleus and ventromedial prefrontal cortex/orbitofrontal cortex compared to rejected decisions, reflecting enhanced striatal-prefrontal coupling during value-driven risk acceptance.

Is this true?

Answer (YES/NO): NO